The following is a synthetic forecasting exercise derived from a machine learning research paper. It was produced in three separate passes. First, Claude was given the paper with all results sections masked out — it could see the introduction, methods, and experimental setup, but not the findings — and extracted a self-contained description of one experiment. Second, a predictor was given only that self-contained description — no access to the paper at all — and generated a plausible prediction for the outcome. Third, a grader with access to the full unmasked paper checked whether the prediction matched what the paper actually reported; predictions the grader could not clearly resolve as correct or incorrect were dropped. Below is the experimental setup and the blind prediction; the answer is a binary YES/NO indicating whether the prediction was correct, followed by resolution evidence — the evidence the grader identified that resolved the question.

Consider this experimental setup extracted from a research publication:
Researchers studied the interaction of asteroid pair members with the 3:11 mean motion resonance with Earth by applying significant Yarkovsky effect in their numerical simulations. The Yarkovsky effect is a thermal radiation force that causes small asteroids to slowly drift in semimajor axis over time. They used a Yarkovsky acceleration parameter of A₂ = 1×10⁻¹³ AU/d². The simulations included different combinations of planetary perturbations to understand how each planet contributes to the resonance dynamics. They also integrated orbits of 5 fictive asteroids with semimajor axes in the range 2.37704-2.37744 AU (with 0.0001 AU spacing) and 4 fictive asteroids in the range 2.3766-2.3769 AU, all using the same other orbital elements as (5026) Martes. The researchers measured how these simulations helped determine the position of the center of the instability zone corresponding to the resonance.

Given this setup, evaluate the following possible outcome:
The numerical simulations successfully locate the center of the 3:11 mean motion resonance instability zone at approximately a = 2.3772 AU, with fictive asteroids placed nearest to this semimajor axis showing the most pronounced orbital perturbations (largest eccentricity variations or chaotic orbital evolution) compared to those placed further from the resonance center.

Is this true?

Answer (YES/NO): NO